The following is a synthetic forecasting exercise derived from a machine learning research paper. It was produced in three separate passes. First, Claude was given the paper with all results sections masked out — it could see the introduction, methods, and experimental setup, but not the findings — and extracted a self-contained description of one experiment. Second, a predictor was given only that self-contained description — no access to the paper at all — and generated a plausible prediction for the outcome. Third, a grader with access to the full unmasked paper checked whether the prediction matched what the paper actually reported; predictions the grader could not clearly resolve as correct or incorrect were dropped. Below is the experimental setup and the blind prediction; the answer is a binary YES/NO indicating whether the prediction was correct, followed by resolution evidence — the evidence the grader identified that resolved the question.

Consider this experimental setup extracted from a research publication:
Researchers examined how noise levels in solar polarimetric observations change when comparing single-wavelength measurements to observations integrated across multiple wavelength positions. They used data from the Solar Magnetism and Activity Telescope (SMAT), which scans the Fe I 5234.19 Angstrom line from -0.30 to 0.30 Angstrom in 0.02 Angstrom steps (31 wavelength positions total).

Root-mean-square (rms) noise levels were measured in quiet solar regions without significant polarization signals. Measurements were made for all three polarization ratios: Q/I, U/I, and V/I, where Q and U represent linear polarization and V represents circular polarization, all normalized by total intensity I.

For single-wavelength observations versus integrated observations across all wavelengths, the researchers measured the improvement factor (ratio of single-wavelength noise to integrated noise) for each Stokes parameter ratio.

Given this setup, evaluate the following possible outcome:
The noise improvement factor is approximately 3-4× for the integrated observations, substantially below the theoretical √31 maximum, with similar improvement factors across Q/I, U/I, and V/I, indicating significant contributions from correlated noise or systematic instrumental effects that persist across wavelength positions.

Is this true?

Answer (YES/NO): NO